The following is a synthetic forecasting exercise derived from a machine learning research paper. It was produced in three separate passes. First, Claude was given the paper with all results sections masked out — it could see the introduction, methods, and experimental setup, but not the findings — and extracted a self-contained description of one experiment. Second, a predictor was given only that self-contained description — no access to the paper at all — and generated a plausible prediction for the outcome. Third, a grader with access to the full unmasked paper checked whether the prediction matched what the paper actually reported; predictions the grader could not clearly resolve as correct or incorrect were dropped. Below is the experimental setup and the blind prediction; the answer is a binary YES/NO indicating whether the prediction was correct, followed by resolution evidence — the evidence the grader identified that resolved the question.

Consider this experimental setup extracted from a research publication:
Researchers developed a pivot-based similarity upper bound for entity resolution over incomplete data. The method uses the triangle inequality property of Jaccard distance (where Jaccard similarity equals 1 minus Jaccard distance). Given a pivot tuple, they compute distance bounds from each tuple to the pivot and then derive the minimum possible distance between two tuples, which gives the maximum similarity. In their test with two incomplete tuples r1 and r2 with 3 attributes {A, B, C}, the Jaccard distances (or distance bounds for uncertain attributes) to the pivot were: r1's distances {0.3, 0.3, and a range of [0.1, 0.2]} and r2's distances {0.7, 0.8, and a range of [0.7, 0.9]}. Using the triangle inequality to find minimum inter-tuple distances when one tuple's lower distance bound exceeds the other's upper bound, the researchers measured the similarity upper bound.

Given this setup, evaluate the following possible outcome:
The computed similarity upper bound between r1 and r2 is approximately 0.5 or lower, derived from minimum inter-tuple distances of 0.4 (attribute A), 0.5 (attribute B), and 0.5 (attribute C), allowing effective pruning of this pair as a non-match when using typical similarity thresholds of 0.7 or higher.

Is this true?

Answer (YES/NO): NO